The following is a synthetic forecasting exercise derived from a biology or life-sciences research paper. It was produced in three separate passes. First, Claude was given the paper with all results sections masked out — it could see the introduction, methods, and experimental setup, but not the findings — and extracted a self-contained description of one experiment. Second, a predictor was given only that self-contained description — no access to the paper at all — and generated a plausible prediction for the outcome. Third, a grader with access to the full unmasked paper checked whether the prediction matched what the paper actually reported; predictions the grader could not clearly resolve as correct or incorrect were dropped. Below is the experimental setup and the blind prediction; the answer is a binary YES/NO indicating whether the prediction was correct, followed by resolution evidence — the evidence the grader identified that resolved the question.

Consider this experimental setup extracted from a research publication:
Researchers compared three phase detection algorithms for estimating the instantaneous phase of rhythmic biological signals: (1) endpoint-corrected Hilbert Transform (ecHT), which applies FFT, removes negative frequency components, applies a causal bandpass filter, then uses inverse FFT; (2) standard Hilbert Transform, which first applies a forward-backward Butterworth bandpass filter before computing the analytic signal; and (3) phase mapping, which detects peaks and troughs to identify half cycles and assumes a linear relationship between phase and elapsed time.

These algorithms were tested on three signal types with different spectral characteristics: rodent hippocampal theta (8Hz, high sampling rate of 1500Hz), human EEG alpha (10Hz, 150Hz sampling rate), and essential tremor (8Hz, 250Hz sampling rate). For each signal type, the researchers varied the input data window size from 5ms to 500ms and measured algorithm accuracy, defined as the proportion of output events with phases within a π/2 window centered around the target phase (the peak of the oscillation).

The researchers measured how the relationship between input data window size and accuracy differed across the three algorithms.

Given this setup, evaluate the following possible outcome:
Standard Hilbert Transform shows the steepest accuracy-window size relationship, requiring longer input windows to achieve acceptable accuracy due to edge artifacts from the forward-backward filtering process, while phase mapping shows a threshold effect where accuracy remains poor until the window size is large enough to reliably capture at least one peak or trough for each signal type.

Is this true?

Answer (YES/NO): NO